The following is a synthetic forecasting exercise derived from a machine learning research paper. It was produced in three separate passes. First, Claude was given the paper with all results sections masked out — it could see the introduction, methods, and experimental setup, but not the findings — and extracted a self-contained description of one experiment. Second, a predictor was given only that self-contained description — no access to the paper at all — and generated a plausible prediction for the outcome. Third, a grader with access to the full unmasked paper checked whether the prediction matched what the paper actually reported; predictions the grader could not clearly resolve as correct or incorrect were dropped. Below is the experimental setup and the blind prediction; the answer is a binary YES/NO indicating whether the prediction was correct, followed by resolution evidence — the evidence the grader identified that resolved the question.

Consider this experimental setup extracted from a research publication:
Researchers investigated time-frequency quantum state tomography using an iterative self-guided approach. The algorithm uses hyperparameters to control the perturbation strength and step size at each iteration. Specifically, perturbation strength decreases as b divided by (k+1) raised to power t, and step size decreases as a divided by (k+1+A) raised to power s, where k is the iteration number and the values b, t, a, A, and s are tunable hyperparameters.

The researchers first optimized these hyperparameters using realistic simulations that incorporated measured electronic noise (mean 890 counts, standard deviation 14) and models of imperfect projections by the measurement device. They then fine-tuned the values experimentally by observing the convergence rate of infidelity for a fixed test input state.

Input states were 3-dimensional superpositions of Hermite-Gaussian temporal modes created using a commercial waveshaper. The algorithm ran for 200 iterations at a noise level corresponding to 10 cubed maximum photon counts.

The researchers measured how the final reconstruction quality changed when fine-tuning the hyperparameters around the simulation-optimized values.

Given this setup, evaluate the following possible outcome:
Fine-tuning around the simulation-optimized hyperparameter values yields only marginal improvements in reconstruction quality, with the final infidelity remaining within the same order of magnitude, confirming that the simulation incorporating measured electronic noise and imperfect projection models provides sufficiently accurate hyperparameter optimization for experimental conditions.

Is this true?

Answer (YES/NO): YES